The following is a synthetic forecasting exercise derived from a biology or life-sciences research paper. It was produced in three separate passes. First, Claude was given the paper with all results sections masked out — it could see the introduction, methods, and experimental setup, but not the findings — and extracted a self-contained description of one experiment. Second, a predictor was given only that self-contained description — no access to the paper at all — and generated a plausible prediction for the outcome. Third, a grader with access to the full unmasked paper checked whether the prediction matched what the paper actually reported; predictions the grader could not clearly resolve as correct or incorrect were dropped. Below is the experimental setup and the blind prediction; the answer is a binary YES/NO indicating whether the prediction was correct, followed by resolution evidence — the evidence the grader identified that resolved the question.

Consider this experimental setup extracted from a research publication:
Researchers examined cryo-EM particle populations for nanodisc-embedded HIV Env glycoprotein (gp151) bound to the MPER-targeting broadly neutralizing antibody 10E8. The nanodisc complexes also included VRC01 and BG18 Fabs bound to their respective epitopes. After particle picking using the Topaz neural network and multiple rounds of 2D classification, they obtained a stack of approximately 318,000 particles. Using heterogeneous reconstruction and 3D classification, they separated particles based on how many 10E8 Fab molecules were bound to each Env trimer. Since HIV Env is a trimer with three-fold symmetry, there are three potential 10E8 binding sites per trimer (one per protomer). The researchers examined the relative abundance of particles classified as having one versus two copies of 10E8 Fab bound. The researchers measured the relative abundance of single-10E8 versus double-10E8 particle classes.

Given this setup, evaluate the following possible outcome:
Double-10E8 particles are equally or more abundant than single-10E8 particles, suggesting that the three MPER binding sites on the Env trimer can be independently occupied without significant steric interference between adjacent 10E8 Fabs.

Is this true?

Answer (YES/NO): NO